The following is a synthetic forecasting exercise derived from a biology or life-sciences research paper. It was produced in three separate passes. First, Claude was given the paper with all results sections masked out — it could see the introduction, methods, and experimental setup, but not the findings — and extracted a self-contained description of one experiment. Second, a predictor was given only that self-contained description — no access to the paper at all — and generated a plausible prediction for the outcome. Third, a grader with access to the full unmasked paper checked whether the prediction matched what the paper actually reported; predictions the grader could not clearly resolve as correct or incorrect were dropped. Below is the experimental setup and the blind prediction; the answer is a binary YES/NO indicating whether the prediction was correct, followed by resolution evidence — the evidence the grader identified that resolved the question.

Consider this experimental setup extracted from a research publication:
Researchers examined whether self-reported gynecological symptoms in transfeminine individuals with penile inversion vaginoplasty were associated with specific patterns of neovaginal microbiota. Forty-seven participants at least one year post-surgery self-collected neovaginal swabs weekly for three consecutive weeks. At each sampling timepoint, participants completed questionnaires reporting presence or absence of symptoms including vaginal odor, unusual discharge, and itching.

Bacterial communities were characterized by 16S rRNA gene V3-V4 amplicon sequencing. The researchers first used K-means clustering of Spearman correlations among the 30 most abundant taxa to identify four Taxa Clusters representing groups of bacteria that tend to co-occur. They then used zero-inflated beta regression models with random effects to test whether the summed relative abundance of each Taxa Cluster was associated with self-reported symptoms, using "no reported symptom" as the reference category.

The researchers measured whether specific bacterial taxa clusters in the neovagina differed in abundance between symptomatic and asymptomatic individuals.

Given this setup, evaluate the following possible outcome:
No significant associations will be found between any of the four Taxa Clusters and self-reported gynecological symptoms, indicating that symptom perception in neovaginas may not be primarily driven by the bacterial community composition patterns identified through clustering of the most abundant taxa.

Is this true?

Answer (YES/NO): NO